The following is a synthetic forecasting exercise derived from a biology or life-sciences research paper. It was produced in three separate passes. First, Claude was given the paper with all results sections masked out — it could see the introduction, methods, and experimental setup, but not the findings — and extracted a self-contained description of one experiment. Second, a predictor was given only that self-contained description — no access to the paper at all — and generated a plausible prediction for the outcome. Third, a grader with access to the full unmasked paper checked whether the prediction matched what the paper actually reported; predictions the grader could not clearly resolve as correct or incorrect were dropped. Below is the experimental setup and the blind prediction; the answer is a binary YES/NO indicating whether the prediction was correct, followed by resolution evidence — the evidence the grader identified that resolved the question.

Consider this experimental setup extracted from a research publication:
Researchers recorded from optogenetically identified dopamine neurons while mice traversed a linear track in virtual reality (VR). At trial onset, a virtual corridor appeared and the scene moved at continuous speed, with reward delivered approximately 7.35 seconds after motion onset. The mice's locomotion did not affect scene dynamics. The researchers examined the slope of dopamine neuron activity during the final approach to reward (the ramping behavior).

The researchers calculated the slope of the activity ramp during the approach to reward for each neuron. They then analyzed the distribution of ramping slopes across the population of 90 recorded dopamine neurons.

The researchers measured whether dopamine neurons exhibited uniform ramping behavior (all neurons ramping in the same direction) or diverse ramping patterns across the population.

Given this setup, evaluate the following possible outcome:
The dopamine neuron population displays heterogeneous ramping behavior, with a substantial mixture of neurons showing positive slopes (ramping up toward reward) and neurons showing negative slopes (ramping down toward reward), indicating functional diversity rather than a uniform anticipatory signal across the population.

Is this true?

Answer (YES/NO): YES